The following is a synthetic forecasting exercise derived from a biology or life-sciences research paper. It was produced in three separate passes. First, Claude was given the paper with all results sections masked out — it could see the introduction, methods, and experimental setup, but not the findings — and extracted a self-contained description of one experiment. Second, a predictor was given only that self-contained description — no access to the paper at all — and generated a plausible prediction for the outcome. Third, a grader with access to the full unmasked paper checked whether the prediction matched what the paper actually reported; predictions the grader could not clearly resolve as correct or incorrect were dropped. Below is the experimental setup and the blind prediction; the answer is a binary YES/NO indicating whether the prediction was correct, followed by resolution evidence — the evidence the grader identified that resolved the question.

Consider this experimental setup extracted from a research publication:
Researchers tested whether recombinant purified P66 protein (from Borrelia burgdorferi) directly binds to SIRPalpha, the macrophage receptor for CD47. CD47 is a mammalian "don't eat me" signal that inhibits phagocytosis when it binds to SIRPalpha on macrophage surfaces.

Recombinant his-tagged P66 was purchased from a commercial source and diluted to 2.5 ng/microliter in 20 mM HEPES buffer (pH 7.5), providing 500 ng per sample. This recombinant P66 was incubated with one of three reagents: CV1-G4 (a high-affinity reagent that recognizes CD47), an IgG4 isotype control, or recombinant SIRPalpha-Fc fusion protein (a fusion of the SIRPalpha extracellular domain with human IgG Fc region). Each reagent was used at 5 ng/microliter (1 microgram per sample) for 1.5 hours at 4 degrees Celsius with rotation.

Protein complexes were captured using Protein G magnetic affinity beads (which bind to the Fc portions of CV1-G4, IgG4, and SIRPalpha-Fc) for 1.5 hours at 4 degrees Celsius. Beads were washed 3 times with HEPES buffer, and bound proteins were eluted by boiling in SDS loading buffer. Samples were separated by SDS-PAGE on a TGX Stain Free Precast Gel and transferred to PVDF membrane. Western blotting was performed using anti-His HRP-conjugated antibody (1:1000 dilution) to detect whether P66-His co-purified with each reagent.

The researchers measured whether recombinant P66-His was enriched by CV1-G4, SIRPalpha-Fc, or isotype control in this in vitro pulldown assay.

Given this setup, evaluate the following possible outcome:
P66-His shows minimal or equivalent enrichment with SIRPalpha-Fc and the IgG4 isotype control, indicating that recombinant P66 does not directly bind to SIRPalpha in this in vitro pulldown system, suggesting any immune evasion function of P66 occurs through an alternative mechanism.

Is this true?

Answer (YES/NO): NO